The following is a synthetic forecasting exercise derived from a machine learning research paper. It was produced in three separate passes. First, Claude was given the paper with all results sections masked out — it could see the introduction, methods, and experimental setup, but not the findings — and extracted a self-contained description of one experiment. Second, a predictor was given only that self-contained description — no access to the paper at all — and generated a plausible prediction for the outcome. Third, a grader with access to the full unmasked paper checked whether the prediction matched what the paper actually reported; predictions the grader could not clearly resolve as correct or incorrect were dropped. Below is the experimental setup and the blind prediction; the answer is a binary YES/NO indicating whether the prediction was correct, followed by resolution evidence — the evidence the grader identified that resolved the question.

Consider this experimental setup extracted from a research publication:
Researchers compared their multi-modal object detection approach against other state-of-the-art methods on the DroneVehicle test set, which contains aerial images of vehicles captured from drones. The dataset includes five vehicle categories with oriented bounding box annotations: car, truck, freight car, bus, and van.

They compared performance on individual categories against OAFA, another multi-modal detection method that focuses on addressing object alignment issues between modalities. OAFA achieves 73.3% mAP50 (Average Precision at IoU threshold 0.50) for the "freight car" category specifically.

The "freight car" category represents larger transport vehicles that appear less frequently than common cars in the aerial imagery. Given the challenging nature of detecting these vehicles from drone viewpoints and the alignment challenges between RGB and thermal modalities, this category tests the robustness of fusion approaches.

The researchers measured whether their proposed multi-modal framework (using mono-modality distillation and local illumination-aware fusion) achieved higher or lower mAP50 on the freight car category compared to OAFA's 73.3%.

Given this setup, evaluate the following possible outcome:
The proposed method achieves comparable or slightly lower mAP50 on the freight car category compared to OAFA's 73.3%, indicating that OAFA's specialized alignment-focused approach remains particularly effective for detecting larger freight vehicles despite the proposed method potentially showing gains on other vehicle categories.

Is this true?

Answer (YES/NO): NO